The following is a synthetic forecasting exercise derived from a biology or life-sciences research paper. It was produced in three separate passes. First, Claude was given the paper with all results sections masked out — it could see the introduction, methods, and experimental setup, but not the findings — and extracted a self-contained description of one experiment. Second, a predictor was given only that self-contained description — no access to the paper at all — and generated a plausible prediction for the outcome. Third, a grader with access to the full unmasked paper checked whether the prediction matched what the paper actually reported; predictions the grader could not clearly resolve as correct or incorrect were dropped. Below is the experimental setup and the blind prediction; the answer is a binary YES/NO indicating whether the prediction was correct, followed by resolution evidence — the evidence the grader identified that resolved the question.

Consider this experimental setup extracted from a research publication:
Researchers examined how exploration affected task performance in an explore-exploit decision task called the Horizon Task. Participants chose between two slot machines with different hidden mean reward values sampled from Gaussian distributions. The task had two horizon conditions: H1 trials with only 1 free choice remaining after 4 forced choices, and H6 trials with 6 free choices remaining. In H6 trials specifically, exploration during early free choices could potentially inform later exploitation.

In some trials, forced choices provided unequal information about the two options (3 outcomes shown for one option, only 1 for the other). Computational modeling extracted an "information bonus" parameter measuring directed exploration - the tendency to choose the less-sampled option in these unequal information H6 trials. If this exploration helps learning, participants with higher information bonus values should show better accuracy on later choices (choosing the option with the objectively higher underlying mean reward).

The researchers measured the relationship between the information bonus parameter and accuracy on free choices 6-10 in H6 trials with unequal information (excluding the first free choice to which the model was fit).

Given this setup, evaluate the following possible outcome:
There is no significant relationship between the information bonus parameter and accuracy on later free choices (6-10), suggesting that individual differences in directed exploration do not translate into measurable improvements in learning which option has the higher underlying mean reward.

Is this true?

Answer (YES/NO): NO